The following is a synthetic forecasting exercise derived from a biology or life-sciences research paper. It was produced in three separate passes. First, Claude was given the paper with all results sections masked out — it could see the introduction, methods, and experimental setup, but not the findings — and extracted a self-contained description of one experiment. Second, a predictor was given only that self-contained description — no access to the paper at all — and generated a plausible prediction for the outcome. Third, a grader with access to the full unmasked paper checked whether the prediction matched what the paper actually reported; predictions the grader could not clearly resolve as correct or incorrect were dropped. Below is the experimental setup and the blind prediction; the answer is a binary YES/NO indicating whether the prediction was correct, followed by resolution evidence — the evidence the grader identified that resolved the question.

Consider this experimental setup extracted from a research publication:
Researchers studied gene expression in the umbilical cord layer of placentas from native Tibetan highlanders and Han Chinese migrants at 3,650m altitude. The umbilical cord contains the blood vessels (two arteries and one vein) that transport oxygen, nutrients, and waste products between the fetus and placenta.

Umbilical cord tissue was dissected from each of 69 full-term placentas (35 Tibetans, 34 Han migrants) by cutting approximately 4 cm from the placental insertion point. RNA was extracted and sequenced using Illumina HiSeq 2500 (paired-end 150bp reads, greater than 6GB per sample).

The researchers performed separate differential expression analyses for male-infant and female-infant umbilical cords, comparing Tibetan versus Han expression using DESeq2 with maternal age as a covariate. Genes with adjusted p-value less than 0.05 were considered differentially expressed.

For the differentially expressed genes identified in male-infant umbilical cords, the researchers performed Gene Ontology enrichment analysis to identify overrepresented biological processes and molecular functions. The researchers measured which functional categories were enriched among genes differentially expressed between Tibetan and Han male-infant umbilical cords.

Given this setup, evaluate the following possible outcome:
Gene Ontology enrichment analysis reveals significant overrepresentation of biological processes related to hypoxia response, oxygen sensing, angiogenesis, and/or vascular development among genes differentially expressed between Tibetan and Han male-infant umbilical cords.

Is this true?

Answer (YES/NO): NO